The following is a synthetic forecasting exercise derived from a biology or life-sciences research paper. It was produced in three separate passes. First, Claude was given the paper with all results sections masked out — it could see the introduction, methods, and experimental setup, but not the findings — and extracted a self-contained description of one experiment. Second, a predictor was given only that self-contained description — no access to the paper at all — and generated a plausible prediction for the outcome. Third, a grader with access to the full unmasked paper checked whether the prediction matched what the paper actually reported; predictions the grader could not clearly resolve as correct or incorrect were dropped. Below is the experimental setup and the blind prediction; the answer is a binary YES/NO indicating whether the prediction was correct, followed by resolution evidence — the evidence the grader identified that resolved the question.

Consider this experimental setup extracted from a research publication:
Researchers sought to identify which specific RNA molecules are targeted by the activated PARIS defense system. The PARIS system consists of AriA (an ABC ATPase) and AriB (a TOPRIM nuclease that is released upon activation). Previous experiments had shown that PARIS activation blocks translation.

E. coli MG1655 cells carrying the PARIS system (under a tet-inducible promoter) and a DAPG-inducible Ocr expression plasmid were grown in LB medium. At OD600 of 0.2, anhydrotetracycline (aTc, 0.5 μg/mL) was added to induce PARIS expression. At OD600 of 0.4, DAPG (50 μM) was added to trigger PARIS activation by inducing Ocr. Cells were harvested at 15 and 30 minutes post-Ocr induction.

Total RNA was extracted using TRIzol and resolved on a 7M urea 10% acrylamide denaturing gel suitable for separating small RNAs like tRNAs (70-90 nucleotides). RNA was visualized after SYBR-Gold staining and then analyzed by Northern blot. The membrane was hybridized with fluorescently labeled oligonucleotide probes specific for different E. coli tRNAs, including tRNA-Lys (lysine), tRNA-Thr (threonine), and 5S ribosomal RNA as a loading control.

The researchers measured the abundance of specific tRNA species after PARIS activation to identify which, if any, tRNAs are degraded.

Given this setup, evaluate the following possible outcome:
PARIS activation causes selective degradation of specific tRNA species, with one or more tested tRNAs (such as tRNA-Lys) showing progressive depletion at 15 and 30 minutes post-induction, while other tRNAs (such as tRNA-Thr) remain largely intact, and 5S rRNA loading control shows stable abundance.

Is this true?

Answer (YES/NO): YES